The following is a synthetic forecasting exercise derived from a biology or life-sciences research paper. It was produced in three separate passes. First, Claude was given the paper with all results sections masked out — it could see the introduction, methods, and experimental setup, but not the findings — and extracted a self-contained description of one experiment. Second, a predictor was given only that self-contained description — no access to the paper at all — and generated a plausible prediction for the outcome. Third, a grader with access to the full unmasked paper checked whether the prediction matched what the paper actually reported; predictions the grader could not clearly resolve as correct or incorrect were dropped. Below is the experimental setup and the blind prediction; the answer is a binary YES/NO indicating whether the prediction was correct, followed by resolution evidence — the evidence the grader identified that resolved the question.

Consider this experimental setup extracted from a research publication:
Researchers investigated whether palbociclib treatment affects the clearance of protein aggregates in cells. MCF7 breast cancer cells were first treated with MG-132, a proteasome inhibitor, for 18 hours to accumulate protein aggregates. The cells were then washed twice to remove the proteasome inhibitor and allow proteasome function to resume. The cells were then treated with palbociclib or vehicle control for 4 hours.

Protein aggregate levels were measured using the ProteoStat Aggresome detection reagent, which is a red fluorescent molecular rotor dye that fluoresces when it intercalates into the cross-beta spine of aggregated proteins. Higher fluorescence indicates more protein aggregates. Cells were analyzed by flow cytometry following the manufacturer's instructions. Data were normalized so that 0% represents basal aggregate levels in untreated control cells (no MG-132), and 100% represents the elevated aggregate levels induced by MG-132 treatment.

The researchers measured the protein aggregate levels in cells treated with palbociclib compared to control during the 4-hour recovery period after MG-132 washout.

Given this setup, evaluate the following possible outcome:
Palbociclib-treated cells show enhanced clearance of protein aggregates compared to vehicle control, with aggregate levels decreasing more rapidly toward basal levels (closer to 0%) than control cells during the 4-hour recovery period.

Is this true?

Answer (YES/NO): YES